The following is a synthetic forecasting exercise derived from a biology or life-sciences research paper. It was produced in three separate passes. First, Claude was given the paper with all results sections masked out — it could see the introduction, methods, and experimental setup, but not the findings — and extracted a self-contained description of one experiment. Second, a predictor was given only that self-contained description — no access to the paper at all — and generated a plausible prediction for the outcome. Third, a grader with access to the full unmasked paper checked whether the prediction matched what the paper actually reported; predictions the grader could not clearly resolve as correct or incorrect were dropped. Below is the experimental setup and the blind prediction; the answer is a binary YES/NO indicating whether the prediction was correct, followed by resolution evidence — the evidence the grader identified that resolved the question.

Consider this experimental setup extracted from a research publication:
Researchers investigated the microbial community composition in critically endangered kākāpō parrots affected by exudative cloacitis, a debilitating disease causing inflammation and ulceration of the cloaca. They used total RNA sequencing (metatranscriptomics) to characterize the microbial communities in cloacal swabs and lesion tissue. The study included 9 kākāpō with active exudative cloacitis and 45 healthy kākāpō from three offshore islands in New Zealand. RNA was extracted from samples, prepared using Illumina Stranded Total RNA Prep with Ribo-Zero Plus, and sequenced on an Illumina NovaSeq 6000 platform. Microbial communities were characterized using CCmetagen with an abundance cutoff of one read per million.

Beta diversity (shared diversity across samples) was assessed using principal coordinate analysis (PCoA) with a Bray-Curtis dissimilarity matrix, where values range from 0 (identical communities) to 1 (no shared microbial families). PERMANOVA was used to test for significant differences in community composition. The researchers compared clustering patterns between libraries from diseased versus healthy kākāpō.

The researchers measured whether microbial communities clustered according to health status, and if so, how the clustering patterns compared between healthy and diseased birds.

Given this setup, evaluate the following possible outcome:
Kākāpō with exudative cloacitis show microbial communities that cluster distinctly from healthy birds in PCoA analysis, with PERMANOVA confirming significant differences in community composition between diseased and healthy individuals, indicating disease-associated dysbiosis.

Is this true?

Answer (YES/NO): YES